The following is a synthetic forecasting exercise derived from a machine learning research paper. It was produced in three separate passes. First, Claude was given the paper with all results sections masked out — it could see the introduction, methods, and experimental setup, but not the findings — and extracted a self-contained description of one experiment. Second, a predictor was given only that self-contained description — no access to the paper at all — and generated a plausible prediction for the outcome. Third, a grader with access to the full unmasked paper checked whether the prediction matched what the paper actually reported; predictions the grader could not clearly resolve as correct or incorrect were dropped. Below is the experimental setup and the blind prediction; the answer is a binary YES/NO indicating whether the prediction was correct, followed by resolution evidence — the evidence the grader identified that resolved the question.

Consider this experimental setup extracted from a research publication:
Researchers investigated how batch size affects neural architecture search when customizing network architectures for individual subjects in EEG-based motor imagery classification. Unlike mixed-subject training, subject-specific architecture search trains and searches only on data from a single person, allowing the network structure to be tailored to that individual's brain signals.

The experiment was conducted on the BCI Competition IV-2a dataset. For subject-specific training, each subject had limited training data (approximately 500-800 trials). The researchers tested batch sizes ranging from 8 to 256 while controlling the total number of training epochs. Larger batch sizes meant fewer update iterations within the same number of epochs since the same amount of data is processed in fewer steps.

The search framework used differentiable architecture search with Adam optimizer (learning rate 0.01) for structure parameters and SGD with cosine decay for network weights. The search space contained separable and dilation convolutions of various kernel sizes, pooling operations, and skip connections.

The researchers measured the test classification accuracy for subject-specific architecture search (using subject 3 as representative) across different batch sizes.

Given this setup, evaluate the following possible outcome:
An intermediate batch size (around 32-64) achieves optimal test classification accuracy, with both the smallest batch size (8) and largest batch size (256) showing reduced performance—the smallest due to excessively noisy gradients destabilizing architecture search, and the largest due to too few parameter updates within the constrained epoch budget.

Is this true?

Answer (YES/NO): NO